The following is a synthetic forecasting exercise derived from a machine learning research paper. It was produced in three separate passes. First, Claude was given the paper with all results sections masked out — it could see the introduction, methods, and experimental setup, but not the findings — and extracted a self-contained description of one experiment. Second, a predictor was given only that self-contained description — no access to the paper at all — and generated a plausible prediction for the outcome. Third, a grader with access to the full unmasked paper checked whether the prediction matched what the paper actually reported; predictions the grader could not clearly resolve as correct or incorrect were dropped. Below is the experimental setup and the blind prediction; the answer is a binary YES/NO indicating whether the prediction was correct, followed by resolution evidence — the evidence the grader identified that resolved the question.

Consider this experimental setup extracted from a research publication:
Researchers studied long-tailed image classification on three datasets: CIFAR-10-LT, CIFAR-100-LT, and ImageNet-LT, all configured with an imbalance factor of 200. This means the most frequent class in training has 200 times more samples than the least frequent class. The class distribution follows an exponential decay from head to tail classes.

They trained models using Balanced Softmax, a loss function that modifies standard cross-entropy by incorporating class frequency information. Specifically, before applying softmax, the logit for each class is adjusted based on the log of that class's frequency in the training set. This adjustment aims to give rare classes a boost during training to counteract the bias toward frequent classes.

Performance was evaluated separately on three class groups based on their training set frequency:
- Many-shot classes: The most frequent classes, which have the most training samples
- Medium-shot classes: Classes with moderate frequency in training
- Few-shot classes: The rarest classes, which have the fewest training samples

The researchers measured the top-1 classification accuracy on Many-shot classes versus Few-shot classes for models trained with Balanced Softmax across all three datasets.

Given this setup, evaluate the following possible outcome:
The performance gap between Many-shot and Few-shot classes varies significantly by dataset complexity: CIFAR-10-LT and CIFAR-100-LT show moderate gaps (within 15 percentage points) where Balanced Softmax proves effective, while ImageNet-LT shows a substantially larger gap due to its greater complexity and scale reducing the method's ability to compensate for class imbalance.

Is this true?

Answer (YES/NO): NO